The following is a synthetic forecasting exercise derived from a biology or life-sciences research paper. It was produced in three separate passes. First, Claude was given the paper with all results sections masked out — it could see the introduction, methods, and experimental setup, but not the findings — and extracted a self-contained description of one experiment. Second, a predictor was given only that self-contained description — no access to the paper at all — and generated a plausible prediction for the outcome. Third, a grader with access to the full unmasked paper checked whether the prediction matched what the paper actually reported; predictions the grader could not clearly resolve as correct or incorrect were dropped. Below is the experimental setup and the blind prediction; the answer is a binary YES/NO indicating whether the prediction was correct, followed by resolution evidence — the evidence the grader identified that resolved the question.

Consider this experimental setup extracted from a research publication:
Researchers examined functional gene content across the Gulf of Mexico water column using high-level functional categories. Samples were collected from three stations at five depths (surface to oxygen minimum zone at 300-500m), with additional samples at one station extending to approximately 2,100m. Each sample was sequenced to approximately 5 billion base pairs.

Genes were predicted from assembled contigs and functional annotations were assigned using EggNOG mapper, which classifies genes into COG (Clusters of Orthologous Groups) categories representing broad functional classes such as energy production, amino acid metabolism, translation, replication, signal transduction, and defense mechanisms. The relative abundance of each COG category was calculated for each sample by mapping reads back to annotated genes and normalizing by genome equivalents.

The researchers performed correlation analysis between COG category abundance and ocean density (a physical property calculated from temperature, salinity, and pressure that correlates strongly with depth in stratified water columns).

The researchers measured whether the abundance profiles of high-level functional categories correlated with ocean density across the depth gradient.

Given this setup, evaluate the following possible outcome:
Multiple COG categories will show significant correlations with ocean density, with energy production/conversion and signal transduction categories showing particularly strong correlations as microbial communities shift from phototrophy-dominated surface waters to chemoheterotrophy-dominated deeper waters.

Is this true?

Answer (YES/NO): NO